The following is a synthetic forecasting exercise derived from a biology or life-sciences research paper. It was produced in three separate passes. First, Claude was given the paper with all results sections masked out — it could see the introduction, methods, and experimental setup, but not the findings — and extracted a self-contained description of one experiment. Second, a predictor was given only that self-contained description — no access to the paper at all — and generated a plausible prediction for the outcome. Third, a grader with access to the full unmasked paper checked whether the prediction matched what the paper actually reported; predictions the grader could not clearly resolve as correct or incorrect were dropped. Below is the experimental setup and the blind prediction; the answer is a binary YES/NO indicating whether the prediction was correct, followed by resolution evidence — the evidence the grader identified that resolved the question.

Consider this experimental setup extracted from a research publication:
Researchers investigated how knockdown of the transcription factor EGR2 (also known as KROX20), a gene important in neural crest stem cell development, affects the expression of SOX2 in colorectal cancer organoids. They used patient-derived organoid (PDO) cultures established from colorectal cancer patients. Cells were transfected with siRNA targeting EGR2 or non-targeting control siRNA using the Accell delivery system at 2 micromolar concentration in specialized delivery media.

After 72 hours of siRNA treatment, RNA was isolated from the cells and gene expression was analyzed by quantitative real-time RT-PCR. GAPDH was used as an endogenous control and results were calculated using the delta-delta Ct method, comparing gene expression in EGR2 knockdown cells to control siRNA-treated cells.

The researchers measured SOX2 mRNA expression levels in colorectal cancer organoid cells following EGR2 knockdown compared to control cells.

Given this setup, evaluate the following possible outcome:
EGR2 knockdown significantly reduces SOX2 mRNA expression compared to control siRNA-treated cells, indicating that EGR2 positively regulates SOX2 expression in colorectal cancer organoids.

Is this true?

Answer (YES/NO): YES